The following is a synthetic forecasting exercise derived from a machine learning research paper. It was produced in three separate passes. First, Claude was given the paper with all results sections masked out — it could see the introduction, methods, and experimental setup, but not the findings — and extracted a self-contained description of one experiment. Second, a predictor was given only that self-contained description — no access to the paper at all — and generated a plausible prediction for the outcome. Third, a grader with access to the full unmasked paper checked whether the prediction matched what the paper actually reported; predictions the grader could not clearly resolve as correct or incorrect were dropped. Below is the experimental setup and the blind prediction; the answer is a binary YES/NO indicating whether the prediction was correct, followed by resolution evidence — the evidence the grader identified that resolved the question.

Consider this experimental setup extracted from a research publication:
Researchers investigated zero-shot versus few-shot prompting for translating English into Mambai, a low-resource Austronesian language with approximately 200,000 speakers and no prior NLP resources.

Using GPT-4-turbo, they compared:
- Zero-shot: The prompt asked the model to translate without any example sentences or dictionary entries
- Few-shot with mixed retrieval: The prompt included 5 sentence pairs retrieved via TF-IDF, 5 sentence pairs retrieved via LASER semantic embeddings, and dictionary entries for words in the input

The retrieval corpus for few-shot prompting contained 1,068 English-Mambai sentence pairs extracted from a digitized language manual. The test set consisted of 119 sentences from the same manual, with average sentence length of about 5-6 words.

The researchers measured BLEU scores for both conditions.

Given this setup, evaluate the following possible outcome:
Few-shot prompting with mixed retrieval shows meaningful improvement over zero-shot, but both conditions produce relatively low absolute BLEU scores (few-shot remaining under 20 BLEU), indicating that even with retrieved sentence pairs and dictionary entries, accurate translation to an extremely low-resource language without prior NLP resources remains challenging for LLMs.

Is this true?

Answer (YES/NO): NO